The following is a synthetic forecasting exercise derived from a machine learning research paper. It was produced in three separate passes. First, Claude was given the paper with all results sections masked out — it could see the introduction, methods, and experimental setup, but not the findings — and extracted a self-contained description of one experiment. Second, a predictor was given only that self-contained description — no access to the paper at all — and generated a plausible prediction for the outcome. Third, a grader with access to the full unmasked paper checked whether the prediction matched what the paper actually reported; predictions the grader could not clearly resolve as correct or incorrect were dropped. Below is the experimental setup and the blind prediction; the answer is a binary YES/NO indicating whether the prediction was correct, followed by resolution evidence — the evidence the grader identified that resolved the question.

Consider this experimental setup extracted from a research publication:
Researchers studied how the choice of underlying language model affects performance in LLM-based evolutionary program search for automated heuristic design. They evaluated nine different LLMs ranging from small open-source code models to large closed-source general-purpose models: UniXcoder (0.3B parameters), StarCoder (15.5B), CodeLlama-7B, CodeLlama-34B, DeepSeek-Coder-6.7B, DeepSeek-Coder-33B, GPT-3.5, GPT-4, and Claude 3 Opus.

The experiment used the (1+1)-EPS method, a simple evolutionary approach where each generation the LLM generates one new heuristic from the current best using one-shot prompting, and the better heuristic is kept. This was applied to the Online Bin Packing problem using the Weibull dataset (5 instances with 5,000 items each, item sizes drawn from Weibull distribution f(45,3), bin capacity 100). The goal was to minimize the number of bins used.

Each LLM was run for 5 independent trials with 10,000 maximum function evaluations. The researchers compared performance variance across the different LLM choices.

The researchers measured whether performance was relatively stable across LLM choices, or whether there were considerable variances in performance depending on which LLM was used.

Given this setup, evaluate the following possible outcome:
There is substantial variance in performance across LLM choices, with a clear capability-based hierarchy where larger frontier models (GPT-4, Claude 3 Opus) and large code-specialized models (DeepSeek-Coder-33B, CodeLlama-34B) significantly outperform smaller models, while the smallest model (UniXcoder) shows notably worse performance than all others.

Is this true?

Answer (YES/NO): NO